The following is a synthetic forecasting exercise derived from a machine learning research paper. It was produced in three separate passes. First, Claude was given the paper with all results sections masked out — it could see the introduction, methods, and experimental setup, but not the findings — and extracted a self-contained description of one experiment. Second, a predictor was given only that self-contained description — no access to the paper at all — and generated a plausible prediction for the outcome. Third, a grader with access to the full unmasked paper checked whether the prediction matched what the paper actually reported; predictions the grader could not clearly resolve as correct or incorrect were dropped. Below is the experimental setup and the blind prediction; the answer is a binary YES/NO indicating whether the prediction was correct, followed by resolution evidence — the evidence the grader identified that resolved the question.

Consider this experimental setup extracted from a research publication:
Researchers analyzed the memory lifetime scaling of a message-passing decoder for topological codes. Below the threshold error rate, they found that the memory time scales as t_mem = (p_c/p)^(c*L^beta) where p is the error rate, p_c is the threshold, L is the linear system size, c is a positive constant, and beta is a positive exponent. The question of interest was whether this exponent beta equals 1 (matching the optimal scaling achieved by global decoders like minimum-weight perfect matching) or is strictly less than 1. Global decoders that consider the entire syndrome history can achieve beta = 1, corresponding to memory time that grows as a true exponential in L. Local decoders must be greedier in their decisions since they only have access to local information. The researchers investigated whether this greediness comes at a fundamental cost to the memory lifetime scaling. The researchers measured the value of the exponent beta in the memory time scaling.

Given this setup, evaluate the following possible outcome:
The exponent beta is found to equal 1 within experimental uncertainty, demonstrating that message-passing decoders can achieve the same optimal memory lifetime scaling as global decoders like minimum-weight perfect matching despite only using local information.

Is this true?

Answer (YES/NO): NO